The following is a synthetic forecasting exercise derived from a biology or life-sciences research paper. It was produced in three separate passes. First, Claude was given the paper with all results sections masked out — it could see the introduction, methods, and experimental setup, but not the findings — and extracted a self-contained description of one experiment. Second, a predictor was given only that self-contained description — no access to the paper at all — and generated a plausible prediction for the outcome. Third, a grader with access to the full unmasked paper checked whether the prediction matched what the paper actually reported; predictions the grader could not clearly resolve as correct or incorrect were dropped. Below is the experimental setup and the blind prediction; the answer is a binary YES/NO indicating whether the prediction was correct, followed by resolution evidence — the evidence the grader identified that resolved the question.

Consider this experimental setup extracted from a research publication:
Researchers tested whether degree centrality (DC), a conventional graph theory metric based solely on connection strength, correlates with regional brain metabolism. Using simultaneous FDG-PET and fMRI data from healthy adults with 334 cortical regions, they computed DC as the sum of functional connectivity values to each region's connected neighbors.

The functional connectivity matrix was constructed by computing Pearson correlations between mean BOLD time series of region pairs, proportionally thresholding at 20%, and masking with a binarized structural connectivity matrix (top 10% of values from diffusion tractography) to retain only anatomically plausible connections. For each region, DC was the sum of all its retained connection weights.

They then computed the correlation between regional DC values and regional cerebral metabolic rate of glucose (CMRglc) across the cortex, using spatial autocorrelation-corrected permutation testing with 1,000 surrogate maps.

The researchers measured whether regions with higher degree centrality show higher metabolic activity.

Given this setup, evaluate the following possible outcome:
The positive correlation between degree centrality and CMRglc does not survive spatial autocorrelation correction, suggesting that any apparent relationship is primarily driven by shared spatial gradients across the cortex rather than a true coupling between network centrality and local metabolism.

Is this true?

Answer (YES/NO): NO